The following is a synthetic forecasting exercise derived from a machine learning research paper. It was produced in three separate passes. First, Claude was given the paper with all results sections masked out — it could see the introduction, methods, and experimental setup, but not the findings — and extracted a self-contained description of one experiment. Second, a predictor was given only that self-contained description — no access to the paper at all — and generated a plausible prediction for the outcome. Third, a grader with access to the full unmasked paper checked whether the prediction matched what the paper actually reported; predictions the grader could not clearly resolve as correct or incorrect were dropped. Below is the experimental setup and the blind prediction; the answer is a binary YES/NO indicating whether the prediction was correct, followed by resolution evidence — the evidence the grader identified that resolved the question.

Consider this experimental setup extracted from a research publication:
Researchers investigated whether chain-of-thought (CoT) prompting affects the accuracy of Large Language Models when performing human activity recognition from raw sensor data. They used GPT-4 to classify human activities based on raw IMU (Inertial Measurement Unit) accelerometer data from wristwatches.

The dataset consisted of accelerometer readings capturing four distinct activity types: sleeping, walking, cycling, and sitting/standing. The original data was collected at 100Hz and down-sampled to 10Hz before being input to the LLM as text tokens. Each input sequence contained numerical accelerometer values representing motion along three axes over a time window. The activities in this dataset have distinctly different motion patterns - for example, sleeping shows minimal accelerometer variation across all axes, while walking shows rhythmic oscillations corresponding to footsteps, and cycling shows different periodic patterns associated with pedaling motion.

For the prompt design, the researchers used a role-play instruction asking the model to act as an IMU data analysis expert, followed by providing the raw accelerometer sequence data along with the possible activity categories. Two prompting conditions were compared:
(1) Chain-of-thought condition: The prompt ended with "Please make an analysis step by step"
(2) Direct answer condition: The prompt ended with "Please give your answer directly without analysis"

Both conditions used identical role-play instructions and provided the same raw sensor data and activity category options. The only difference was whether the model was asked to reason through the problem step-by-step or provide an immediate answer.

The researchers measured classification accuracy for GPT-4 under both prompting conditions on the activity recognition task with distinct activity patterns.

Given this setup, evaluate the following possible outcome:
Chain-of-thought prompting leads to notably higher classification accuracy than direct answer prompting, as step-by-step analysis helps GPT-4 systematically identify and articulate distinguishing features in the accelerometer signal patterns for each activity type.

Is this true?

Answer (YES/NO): YES